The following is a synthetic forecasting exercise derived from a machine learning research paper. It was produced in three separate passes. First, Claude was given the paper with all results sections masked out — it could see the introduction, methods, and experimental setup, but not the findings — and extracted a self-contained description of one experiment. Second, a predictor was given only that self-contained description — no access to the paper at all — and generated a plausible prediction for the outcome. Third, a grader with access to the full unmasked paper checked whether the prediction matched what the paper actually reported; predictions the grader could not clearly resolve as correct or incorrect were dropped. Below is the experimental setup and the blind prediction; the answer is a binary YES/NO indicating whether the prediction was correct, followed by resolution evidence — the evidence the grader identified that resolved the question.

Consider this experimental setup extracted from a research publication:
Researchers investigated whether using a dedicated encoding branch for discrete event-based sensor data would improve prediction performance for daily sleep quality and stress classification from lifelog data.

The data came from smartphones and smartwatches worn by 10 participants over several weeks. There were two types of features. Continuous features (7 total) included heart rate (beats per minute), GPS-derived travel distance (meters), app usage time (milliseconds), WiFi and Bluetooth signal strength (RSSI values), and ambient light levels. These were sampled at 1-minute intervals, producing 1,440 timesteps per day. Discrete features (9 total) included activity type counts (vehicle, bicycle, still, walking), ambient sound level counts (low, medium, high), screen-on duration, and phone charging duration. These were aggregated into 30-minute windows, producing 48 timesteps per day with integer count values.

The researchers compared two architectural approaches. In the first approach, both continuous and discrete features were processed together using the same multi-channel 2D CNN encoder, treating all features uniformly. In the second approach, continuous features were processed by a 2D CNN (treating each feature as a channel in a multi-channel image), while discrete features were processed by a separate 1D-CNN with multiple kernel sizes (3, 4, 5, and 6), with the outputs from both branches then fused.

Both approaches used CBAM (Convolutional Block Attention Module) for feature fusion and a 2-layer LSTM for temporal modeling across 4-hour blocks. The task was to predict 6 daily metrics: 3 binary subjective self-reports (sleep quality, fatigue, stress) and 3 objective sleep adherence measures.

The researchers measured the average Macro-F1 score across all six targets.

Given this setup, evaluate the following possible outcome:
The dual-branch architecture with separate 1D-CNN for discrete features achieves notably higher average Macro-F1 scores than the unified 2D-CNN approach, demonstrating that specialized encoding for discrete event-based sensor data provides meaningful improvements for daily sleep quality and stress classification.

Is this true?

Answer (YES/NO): YES